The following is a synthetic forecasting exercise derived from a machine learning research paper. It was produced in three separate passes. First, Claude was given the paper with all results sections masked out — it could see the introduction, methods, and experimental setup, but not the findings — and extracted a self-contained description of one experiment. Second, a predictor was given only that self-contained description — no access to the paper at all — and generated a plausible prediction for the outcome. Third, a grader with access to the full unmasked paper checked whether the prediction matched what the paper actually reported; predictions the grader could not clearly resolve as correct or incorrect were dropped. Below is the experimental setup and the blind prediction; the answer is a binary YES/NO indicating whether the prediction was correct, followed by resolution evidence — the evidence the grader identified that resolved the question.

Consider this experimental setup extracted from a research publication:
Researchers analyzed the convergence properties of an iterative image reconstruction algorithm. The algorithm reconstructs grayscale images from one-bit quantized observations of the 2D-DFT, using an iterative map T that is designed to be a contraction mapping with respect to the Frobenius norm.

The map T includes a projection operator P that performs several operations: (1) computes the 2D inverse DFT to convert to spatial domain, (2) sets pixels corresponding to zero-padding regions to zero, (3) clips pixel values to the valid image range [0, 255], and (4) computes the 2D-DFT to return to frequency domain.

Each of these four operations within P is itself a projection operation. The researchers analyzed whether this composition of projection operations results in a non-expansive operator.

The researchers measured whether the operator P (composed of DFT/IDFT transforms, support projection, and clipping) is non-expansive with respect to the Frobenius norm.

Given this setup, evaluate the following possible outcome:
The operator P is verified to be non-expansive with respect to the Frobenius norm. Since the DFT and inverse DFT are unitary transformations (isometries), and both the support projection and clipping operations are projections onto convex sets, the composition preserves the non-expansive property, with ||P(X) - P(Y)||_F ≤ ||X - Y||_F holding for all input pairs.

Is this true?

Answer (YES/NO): YES